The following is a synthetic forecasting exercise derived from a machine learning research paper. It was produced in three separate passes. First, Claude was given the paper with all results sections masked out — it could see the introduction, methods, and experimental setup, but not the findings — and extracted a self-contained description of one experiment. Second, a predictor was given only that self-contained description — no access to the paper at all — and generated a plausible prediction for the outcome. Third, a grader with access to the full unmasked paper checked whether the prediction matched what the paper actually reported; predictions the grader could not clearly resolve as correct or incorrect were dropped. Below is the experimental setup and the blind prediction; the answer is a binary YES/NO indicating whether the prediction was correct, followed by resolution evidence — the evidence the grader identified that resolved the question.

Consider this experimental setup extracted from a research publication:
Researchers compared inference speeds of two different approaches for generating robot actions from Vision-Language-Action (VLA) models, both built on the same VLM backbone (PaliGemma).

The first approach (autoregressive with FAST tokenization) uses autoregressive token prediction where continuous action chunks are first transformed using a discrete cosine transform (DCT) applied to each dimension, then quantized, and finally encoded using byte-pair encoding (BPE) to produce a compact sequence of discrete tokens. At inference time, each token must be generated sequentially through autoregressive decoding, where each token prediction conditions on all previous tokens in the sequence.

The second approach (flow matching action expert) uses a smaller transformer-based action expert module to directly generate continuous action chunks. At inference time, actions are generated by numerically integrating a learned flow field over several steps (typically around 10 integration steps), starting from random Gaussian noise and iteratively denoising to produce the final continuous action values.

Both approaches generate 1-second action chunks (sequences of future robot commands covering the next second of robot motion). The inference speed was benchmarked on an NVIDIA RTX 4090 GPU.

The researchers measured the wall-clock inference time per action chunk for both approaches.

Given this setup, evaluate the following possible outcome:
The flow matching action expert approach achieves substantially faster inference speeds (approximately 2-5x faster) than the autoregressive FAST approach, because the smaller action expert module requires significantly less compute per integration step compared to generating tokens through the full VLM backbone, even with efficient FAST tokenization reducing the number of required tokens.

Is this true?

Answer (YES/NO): NO